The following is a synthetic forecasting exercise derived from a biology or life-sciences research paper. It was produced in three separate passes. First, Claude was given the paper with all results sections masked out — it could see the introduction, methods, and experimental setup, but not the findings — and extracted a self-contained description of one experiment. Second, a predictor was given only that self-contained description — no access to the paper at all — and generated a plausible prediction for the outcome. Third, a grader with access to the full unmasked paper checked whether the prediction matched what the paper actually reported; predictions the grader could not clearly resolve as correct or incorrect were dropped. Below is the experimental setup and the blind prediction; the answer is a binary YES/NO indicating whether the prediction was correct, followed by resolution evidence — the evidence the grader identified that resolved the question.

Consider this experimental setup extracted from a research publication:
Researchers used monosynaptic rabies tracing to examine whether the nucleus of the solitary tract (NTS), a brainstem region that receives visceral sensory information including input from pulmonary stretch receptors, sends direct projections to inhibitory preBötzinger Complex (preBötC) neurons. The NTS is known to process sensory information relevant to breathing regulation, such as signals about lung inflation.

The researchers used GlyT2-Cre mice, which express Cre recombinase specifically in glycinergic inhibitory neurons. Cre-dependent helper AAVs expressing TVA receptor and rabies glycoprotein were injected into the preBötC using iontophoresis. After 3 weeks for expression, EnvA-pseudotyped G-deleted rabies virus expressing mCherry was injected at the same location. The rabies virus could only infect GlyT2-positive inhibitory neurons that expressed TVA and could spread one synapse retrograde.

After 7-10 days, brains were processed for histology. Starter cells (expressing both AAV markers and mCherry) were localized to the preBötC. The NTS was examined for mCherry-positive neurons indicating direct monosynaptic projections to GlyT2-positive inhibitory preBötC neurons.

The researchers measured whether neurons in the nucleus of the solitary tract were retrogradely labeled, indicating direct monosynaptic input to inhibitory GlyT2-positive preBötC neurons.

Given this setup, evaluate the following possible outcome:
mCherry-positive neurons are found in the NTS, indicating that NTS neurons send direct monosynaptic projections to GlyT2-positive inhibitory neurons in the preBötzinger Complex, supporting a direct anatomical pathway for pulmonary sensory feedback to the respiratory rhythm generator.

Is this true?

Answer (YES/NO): YES